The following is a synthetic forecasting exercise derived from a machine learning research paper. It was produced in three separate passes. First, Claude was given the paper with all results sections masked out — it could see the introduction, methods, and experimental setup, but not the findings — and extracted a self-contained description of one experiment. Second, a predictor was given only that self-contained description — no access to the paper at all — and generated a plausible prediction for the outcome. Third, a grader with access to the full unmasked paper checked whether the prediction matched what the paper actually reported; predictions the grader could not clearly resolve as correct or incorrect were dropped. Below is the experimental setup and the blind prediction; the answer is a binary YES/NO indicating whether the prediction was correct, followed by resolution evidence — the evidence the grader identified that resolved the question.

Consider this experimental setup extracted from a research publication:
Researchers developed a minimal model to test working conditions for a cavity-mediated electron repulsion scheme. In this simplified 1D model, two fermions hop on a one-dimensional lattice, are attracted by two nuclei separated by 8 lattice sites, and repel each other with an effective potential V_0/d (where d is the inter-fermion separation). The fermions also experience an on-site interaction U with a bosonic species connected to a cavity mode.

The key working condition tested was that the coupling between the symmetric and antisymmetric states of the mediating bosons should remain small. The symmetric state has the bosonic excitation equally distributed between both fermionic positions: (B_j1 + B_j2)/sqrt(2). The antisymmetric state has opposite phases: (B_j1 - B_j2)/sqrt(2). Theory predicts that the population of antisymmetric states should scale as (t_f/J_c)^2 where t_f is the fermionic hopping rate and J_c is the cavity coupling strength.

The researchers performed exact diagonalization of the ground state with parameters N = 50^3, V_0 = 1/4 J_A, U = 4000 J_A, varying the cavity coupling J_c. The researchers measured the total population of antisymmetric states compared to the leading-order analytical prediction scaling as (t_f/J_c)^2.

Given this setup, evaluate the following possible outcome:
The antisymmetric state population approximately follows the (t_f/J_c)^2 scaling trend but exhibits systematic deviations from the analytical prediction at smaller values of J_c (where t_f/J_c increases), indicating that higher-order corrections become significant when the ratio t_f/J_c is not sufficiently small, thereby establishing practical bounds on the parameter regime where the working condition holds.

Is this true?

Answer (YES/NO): NO